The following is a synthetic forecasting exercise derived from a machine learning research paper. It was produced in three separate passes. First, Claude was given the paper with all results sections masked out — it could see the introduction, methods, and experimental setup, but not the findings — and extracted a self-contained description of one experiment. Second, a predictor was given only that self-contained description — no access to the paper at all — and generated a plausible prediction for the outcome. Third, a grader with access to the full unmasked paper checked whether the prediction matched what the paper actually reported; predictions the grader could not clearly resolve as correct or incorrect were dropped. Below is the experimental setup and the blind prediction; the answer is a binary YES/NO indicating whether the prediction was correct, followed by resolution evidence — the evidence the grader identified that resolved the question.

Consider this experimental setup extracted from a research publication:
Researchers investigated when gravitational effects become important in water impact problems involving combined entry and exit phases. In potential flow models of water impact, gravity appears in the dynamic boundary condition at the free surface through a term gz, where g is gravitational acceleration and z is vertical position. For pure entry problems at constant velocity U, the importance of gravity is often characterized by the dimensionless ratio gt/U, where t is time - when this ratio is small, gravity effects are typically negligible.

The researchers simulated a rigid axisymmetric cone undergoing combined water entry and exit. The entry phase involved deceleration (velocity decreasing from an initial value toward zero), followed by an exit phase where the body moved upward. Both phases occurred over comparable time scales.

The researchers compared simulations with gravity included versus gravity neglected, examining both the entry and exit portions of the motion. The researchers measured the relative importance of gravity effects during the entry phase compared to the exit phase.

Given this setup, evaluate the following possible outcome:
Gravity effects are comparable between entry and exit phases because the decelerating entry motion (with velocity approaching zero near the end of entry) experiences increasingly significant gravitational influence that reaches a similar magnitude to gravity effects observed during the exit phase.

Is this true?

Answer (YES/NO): NO